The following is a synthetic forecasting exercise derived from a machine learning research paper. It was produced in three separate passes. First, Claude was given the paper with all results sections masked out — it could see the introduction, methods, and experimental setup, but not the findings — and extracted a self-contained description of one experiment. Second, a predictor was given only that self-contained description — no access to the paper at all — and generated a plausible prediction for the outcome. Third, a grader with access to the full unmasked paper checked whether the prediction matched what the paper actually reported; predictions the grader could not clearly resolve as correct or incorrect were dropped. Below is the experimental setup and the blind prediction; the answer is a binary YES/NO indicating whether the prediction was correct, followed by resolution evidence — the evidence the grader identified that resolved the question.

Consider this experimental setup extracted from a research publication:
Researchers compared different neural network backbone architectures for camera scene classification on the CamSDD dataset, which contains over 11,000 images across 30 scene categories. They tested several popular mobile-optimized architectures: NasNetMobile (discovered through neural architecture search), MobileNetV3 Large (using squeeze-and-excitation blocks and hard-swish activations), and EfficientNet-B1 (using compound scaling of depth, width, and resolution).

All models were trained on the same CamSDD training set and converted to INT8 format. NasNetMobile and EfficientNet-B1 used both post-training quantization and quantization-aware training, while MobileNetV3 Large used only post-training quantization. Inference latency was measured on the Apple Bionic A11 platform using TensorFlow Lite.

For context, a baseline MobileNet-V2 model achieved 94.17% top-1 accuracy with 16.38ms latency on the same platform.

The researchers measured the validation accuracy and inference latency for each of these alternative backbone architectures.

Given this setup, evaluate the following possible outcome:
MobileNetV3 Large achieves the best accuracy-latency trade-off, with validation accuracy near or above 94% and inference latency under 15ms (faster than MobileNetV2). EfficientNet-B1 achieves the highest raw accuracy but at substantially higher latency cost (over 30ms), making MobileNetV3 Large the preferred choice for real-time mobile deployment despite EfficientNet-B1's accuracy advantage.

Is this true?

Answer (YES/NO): NO